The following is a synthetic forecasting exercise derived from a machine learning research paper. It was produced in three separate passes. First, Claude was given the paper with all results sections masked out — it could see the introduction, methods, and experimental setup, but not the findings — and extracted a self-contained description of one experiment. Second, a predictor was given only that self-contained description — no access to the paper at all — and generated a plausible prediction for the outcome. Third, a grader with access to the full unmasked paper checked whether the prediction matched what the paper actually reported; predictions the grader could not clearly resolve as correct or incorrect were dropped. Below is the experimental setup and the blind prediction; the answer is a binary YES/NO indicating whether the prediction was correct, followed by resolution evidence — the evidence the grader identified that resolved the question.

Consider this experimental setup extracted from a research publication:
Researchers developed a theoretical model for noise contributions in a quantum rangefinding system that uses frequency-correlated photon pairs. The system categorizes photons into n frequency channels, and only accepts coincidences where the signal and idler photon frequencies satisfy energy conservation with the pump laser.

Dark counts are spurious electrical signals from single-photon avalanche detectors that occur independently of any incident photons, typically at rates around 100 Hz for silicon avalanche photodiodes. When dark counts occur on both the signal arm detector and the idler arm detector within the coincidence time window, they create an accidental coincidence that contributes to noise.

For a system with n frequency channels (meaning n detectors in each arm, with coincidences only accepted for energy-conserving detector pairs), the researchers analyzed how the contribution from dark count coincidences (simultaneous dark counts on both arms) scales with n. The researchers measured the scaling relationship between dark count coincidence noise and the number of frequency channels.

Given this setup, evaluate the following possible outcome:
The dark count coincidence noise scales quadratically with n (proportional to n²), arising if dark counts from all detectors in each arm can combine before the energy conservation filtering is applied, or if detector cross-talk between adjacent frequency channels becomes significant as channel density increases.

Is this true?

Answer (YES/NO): NO